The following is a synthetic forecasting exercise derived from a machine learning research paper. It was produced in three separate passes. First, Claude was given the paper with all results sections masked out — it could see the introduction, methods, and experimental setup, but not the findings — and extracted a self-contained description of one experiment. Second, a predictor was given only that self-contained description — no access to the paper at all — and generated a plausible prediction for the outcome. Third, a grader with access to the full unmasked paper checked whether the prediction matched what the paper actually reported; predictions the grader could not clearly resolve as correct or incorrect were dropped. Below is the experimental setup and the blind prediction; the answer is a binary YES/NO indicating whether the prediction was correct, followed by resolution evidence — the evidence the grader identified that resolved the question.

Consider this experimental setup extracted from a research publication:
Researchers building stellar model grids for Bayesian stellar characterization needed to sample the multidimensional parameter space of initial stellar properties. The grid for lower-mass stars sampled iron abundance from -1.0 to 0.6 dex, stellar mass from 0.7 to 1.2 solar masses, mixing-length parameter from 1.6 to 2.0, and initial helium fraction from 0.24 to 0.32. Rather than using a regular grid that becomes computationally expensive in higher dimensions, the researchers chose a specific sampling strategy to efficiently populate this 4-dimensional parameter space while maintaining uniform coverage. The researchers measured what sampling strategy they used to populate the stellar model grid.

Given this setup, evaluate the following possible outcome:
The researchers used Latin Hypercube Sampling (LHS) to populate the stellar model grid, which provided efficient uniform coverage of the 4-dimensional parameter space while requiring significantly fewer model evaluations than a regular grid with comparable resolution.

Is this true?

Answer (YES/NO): NO